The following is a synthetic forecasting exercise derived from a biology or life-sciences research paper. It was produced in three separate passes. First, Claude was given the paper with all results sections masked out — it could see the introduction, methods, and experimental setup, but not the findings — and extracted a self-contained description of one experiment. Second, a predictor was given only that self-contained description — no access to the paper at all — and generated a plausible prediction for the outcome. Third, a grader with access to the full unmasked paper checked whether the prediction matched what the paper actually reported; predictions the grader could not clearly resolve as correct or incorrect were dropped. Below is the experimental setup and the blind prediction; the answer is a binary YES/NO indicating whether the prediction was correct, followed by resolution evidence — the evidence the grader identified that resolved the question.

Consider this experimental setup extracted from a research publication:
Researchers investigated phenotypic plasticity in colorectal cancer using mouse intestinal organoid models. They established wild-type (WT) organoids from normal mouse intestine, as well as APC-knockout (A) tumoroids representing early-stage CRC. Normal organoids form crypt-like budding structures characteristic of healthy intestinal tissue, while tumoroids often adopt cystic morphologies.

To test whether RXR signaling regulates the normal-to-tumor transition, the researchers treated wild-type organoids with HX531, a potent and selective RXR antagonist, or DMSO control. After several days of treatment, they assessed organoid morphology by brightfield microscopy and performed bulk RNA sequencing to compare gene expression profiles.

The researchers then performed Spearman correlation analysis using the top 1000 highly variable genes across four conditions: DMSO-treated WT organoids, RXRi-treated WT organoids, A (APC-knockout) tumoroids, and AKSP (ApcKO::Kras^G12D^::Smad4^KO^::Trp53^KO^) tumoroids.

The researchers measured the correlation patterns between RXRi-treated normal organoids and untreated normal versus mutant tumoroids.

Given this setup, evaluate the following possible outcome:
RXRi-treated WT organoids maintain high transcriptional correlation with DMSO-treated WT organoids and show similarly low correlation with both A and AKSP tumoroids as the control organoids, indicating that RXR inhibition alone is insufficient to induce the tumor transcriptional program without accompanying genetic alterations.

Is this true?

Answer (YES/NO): NO